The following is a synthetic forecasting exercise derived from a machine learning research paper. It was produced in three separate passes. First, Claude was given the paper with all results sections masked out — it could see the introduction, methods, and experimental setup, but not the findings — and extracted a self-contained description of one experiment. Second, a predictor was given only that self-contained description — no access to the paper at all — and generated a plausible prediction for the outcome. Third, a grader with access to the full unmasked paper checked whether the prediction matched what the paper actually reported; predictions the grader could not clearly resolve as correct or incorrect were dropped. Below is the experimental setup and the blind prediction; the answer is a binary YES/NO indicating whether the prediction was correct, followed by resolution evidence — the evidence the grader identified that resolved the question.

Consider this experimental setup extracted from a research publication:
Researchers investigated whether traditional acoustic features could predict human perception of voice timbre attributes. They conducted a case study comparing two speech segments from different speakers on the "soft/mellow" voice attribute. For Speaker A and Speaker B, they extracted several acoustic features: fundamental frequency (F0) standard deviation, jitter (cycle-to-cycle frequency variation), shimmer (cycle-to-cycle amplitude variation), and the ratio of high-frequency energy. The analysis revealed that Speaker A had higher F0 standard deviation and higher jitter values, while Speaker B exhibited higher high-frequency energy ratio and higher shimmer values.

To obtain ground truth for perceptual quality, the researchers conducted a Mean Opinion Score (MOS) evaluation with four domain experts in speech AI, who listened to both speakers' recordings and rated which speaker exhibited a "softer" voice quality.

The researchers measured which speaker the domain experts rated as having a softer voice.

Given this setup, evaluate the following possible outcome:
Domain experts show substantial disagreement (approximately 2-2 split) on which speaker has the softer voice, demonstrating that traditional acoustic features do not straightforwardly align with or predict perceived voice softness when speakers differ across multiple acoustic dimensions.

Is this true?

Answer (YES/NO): NO